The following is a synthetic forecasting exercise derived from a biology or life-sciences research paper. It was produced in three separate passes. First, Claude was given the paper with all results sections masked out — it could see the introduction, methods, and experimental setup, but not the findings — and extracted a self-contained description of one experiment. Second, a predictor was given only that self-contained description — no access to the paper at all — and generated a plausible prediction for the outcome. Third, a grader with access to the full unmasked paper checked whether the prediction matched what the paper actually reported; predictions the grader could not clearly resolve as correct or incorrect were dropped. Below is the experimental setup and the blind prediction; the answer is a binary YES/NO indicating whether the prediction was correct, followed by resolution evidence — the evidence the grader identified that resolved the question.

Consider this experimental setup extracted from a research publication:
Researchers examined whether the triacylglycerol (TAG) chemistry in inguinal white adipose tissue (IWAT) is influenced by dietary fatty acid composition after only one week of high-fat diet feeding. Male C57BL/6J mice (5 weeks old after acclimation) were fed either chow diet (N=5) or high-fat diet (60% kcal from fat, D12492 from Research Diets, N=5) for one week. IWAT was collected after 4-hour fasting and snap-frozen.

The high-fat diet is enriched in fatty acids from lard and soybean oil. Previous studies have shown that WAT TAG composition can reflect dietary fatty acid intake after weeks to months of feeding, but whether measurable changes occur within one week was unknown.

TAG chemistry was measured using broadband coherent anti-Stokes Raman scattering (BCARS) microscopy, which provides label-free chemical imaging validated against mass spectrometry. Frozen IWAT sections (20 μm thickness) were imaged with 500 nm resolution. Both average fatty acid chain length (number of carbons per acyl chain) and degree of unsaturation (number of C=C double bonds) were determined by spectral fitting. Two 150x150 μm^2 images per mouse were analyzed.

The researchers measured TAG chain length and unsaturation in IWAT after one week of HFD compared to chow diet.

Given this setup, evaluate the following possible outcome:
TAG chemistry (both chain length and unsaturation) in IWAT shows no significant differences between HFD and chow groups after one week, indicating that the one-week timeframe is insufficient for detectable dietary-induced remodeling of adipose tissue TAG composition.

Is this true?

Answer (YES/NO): YES